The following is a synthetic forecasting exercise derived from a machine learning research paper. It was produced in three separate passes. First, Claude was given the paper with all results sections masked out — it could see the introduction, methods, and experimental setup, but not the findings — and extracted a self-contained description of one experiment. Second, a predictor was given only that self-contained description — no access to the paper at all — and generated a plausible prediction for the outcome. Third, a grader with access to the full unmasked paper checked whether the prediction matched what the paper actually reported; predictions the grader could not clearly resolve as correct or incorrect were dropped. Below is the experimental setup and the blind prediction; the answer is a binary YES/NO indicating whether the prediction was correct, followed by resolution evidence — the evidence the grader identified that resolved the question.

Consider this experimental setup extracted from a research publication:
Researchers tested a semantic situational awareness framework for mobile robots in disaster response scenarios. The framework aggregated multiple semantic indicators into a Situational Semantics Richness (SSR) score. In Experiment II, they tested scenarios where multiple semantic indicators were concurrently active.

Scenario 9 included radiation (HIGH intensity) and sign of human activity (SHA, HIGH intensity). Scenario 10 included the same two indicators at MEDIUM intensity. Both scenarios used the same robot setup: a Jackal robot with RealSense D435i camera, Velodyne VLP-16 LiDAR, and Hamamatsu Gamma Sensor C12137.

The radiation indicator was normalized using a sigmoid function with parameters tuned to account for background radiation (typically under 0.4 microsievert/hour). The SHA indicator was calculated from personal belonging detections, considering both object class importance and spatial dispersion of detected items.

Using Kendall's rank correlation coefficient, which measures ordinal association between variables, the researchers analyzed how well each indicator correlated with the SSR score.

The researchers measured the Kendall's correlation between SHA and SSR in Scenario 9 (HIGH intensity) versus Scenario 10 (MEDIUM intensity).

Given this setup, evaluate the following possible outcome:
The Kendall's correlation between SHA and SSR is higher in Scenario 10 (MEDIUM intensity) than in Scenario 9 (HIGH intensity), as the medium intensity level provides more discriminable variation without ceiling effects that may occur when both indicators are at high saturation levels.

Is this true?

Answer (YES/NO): NO